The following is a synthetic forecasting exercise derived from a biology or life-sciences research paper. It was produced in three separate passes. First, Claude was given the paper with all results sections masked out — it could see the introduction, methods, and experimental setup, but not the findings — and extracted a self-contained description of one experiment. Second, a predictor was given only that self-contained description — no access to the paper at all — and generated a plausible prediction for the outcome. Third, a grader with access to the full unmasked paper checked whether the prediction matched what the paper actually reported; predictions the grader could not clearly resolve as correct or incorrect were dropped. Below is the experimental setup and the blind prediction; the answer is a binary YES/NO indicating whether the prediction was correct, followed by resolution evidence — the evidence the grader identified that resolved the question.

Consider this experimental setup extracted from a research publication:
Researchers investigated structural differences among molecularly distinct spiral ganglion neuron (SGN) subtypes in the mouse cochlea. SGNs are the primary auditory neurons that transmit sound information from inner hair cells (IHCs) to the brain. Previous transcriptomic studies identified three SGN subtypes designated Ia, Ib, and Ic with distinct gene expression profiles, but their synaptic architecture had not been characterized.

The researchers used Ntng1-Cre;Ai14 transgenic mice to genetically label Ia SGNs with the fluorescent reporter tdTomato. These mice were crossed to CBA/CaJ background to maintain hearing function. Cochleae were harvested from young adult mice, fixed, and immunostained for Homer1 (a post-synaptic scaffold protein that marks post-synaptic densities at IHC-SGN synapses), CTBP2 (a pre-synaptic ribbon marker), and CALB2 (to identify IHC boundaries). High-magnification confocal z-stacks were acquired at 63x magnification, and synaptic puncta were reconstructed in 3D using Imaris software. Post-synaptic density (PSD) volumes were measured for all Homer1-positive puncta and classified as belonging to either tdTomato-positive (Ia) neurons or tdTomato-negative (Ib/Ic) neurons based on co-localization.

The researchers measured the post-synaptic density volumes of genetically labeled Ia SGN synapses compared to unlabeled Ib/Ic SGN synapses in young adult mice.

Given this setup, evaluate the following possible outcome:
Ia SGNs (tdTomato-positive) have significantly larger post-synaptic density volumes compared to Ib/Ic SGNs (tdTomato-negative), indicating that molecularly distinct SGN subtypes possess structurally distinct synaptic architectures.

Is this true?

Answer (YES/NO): YES